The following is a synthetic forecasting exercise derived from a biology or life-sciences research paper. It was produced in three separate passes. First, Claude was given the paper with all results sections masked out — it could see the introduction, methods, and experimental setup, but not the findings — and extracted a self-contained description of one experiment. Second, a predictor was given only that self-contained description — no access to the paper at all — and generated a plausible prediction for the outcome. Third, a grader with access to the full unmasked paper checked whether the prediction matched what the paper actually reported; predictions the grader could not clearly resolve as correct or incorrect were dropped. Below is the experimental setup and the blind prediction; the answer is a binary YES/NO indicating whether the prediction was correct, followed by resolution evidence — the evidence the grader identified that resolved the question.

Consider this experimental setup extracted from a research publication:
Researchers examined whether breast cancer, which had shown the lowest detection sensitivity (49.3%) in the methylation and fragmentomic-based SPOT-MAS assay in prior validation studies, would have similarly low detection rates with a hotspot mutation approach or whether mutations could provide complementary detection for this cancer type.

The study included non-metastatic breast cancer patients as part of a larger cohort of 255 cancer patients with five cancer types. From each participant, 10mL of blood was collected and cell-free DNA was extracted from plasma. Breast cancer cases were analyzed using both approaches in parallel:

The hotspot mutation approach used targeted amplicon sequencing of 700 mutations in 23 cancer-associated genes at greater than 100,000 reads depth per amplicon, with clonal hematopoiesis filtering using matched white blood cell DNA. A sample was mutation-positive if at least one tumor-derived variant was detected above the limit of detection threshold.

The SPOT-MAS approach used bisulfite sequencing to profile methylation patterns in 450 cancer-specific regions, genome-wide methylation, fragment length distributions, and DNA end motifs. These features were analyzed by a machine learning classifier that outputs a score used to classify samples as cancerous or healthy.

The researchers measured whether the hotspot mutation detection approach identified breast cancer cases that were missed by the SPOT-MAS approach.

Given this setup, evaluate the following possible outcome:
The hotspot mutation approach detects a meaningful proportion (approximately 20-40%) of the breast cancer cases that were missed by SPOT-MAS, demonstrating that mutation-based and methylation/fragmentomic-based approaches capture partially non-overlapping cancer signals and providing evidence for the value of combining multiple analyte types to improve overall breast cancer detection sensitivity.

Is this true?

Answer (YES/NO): YES